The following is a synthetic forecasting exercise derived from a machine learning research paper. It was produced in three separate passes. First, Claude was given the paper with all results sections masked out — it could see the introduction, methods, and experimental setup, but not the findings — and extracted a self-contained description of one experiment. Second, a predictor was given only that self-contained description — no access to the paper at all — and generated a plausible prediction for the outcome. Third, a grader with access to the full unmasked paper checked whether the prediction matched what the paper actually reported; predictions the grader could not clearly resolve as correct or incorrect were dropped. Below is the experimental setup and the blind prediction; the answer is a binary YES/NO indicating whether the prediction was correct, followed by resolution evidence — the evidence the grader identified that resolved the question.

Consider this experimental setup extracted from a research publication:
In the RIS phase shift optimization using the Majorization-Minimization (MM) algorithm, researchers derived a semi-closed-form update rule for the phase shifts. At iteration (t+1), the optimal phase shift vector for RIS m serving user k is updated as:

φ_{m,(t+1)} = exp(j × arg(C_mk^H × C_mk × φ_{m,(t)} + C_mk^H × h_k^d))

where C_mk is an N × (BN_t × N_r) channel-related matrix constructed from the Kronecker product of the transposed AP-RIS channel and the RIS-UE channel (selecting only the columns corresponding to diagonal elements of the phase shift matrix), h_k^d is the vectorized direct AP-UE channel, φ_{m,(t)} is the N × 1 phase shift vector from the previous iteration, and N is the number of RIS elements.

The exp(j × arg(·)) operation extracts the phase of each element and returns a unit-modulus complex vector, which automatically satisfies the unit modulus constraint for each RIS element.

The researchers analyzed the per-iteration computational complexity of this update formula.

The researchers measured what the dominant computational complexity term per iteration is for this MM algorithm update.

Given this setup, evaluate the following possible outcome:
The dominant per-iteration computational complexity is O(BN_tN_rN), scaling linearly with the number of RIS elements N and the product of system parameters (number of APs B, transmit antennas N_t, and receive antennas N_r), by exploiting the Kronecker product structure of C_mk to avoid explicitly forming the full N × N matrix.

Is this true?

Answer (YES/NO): NO